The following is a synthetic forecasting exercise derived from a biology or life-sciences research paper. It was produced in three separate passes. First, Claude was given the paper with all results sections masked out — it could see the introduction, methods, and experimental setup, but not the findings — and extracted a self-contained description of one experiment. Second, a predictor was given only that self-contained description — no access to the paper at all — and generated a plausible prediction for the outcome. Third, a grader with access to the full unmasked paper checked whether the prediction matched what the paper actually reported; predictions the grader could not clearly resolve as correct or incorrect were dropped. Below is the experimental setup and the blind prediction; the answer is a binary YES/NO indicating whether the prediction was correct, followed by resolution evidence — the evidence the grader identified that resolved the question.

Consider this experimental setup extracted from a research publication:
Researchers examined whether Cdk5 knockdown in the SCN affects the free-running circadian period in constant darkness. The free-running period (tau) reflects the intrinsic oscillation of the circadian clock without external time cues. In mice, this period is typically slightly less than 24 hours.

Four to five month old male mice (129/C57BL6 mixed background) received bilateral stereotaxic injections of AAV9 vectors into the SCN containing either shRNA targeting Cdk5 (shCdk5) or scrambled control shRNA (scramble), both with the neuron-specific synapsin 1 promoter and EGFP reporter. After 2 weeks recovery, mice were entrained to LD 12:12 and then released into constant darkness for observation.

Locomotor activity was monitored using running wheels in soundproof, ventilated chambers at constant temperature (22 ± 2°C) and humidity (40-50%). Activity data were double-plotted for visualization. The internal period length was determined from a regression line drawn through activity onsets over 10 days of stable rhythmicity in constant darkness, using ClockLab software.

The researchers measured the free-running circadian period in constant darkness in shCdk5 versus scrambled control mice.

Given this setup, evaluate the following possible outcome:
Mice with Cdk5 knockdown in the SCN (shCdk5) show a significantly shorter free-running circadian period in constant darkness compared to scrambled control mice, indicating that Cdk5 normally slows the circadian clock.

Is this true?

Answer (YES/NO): YES